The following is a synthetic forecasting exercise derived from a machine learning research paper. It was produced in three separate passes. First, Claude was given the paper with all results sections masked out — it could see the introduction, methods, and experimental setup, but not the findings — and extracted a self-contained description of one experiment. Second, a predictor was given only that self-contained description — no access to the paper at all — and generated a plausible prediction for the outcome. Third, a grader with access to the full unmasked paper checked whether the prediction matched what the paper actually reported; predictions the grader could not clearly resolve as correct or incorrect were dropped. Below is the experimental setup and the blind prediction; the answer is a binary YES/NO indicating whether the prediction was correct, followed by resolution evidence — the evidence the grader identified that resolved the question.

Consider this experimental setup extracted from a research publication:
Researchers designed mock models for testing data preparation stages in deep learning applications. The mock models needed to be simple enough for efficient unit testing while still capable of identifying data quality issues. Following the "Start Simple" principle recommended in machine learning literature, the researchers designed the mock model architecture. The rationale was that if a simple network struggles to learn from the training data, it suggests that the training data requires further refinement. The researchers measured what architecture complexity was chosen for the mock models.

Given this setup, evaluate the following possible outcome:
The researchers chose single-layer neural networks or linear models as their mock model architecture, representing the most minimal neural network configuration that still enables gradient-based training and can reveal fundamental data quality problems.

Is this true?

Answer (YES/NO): NO